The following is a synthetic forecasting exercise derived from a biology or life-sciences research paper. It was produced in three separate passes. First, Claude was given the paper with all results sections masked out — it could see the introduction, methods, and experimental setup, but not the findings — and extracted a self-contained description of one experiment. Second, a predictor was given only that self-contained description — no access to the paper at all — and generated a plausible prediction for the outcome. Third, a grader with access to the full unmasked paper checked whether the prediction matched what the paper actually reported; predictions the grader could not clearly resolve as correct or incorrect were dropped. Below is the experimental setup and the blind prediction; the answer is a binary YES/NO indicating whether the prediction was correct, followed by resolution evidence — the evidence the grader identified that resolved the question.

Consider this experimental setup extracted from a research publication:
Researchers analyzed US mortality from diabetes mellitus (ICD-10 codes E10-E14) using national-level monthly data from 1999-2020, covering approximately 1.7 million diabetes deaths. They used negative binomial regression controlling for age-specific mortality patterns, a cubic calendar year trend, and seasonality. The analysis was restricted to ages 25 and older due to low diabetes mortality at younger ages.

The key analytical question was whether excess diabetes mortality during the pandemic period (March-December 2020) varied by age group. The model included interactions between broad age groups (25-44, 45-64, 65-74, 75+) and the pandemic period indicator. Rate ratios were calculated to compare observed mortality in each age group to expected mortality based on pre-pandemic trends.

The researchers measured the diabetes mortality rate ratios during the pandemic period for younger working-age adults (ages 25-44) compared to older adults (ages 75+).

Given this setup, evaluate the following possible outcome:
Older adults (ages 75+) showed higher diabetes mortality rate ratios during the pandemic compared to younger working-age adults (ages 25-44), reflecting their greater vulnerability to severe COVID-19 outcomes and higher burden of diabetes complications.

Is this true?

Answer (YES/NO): NO